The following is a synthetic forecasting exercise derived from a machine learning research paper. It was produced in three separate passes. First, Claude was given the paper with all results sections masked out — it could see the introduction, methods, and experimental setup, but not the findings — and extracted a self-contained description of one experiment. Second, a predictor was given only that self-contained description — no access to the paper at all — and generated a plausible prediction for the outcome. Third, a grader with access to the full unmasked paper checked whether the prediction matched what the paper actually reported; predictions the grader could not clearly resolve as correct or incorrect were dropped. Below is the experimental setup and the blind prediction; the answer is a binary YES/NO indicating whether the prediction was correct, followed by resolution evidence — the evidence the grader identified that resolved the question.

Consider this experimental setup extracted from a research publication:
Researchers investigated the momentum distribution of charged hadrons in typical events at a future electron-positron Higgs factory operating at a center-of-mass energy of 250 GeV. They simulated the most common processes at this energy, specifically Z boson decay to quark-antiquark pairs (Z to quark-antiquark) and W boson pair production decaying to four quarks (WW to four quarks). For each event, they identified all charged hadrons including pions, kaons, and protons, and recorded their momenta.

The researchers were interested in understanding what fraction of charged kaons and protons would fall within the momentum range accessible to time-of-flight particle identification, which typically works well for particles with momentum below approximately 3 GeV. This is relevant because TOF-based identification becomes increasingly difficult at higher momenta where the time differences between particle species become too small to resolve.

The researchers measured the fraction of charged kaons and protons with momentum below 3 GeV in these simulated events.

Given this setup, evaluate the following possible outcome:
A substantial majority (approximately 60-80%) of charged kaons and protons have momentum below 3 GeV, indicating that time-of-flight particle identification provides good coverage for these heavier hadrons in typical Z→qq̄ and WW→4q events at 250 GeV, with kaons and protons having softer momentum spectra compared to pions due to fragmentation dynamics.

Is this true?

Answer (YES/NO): NO